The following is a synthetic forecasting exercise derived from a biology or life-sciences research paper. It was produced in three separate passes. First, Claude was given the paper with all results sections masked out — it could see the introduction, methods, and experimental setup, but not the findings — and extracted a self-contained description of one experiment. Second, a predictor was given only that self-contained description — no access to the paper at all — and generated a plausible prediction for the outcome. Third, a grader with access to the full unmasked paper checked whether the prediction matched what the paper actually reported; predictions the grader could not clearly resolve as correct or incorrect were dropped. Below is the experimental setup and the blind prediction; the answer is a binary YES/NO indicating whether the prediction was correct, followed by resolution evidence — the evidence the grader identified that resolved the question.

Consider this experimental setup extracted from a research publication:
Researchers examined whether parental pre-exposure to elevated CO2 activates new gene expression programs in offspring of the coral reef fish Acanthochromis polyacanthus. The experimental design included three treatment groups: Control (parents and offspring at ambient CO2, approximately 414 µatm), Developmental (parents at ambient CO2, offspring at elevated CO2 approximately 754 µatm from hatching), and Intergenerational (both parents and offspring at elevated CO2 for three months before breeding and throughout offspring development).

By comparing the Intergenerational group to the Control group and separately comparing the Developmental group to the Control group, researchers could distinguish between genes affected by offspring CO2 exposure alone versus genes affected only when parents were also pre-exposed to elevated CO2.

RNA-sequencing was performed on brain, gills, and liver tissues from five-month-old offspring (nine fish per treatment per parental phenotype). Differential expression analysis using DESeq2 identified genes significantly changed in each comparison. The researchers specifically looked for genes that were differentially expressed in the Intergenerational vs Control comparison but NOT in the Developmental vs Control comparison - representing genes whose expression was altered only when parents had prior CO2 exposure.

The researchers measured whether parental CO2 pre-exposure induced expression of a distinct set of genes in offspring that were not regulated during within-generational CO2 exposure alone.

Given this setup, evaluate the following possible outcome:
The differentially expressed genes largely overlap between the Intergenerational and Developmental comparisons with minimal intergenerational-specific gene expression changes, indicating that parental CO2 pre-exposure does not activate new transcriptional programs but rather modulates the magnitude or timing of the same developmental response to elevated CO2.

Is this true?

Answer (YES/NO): NO